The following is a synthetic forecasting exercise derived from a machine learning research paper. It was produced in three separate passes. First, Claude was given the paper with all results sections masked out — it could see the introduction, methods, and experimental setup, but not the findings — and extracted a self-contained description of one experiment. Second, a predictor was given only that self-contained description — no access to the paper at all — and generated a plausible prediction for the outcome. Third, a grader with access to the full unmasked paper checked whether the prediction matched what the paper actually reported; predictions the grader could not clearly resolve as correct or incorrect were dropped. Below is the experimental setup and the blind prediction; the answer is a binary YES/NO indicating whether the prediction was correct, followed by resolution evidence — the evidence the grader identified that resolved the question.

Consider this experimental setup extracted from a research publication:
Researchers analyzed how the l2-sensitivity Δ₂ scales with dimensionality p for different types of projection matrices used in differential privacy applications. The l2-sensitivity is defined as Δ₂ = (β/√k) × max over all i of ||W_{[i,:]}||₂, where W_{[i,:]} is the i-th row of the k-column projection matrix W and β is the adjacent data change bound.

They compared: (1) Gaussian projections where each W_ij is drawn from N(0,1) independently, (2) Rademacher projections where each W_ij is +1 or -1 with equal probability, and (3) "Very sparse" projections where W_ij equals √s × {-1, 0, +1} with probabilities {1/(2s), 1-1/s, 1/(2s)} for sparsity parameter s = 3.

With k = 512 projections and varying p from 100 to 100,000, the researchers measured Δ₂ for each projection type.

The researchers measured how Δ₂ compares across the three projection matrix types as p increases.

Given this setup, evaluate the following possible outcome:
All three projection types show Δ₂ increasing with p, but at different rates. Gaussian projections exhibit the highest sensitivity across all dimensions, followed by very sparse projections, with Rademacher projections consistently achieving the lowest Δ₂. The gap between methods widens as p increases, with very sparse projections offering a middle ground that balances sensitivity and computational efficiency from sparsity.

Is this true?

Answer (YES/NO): NO